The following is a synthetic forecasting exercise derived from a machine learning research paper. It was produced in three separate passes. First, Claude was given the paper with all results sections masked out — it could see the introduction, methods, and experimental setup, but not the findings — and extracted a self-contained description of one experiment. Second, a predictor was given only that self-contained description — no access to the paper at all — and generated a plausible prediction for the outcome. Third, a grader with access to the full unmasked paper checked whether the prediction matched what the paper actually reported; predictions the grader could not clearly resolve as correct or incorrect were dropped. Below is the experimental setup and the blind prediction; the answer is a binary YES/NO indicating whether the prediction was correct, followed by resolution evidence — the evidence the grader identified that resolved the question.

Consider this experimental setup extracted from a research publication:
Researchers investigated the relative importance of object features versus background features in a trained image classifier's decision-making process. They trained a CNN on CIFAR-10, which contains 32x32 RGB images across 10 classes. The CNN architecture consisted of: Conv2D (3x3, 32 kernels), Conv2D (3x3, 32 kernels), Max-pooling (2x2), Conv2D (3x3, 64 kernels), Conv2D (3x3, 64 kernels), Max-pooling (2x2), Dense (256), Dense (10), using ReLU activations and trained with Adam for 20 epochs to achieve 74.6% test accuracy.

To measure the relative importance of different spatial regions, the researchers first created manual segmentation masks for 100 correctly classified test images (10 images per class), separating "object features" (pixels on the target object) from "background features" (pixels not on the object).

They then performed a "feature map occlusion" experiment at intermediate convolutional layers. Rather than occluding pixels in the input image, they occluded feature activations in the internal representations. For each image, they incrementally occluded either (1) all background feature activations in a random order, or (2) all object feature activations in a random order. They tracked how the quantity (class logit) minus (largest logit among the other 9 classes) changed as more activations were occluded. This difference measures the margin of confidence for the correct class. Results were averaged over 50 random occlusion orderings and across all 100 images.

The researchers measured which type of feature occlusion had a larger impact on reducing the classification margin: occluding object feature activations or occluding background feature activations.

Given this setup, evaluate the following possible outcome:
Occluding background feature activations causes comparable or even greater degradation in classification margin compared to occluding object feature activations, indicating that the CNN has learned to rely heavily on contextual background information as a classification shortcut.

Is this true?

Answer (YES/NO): NO